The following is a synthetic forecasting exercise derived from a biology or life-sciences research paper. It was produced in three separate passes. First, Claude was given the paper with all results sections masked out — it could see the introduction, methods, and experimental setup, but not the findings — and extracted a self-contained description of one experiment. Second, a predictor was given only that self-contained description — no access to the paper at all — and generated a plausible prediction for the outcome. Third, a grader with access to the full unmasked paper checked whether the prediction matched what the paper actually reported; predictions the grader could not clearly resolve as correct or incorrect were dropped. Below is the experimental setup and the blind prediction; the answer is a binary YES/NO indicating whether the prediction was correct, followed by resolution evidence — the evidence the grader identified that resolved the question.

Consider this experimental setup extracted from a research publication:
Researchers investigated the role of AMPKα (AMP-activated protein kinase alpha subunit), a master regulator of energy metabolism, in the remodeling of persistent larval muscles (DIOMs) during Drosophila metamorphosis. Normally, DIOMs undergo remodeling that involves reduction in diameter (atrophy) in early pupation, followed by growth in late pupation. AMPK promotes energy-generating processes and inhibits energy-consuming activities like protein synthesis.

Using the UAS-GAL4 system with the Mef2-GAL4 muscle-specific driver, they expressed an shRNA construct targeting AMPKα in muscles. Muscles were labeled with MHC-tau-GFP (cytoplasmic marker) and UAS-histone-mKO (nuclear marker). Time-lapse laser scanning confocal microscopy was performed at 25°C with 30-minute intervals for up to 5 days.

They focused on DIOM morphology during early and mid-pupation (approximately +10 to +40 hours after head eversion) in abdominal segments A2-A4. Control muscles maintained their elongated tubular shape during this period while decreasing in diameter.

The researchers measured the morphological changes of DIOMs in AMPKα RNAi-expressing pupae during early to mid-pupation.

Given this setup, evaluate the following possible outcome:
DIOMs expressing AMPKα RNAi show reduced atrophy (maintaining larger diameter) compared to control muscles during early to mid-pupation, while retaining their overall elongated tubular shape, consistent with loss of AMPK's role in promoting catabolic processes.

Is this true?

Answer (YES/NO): NO